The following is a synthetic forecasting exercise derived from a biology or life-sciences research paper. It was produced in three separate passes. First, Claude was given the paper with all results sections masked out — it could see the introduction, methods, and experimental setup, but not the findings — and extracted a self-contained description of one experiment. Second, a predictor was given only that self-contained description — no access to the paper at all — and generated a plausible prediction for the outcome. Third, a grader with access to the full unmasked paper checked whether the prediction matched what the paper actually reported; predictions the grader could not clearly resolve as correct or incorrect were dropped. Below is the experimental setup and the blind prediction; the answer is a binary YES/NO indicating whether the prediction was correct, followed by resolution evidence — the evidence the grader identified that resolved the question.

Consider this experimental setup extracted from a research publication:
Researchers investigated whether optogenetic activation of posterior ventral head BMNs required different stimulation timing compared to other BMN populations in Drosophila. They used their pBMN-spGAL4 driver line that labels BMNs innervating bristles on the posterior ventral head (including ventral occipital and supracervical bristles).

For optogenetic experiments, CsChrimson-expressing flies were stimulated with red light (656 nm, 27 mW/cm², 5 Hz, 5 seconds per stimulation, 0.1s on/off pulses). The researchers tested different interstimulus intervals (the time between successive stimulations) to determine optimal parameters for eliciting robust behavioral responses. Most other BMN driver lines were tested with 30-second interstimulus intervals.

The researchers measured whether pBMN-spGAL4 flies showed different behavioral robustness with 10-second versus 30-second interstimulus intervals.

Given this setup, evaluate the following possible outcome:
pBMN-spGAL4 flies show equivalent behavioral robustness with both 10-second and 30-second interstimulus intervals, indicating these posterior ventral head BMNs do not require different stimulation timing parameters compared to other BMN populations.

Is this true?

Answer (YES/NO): NO